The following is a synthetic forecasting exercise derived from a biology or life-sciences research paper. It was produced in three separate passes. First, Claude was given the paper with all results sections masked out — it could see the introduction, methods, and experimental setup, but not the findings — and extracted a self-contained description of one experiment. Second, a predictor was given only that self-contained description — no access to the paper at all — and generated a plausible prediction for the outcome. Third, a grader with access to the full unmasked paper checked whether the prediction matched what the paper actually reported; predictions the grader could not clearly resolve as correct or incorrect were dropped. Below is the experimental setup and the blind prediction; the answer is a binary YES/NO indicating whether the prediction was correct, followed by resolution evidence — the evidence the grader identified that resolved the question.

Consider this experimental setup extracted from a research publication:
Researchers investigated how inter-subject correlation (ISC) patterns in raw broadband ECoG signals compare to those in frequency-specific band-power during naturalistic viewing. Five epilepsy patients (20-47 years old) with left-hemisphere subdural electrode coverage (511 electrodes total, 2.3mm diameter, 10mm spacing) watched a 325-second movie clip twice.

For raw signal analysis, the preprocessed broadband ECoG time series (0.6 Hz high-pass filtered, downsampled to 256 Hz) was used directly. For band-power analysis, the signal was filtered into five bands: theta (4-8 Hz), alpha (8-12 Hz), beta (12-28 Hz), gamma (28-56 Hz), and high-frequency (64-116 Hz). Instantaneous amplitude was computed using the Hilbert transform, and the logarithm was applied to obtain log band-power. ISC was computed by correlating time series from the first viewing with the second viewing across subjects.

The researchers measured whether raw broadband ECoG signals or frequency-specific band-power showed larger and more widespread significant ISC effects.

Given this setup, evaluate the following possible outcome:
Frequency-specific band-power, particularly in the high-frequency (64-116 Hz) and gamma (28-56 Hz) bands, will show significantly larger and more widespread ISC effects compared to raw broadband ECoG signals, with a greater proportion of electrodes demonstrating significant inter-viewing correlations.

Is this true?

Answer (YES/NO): NO